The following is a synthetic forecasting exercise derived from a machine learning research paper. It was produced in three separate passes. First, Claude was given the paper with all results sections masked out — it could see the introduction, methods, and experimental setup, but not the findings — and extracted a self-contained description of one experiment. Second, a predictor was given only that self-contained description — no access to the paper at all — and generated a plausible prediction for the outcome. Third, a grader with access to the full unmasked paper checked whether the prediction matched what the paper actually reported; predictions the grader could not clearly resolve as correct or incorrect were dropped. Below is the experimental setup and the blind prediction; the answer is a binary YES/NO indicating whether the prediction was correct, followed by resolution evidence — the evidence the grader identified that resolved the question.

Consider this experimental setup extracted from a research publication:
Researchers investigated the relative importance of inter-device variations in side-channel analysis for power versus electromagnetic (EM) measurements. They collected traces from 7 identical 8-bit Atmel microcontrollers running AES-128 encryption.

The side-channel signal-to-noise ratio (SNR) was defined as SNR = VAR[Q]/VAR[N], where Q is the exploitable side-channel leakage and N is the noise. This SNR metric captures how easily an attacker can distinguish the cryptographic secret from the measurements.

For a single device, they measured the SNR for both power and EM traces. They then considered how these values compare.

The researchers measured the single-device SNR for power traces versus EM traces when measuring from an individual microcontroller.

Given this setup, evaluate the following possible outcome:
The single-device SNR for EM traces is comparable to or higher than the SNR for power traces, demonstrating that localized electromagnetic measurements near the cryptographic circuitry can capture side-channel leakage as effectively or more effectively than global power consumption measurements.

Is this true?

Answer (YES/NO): YES